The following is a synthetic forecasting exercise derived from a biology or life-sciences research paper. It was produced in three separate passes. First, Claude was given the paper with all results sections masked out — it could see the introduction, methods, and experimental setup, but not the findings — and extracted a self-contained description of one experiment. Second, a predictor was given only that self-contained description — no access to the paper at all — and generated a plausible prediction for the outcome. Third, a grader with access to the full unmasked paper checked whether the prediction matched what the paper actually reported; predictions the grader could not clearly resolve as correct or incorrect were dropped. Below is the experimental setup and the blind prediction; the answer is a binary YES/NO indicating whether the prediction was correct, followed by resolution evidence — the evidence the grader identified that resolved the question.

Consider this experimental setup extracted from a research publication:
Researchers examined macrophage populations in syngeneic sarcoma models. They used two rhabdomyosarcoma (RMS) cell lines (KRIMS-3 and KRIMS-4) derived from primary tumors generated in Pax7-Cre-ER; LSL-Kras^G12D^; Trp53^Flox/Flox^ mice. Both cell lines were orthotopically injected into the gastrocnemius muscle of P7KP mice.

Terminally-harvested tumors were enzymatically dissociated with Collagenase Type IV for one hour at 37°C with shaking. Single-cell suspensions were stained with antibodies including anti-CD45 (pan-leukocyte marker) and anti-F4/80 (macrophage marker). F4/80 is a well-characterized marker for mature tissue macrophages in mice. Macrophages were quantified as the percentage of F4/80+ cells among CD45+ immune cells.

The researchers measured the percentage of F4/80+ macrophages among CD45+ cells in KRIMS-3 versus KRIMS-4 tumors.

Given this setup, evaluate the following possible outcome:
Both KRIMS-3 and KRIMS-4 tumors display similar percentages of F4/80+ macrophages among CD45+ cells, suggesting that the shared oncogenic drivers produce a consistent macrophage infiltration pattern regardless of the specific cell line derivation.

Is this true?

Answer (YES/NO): YES